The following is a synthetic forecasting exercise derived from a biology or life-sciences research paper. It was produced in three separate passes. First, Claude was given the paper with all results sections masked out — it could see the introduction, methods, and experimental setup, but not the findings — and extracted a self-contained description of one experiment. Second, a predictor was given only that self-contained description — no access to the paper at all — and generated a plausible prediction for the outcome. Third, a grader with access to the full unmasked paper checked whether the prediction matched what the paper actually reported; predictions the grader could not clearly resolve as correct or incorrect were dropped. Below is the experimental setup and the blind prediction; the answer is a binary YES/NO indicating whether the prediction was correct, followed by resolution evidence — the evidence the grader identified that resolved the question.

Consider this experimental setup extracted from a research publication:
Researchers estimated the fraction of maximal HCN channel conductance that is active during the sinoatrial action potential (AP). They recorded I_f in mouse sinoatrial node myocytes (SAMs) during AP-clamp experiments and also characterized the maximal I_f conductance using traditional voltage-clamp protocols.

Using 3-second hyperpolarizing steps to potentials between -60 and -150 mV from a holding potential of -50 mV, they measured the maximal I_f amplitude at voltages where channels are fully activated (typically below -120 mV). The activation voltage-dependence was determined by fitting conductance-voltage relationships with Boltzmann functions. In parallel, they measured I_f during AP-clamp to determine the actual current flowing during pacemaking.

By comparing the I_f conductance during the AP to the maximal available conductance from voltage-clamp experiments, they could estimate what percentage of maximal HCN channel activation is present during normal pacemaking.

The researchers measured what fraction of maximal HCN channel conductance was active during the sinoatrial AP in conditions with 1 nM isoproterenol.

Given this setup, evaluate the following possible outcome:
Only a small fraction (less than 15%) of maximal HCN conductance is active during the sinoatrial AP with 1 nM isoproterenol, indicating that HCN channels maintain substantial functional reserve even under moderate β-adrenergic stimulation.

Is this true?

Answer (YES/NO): YES